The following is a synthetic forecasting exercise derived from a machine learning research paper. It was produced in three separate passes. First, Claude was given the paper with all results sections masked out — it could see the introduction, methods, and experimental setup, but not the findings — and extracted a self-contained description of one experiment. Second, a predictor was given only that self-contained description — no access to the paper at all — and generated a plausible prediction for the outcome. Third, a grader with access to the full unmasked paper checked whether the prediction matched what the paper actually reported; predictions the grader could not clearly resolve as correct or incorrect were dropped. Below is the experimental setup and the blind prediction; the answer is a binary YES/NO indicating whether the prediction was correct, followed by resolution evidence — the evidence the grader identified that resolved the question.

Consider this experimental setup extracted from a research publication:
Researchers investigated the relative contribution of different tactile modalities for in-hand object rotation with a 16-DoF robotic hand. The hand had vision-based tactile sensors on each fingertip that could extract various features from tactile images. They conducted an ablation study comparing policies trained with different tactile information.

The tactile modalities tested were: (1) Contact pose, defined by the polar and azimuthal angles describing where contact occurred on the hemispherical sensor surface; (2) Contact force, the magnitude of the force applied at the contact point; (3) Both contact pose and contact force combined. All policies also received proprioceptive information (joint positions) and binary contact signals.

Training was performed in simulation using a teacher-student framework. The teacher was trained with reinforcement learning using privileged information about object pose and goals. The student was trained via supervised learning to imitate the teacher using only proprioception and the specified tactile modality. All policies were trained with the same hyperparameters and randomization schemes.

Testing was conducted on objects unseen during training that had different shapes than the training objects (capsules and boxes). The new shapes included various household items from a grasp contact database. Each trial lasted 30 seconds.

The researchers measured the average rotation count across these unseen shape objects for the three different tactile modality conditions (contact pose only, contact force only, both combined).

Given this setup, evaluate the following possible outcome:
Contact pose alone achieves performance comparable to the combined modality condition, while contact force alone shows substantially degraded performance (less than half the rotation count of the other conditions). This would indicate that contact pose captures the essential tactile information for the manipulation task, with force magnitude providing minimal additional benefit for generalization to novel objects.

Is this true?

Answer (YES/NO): NO